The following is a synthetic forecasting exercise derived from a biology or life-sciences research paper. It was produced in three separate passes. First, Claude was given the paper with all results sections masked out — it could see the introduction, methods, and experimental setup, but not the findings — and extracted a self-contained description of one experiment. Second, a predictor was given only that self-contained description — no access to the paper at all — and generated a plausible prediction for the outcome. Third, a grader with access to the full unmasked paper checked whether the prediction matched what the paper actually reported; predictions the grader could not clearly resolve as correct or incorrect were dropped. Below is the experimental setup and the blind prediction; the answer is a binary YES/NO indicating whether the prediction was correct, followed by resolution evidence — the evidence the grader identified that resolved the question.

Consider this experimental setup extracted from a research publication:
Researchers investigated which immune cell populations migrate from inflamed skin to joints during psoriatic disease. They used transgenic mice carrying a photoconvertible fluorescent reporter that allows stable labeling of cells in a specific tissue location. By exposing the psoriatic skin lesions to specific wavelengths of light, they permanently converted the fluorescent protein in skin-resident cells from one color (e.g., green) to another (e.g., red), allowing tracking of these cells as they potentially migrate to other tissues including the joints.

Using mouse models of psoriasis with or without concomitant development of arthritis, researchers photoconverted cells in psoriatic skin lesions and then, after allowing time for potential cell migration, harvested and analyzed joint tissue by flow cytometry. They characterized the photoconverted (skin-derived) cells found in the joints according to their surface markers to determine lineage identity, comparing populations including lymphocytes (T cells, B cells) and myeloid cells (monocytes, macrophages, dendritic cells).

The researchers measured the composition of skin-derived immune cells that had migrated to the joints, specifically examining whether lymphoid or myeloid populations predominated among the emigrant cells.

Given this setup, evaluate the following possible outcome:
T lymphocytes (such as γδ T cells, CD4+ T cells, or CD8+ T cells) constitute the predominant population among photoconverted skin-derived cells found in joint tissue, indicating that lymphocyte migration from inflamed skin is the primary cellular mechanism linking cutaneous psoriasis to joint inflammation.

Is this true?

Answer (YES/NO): NO